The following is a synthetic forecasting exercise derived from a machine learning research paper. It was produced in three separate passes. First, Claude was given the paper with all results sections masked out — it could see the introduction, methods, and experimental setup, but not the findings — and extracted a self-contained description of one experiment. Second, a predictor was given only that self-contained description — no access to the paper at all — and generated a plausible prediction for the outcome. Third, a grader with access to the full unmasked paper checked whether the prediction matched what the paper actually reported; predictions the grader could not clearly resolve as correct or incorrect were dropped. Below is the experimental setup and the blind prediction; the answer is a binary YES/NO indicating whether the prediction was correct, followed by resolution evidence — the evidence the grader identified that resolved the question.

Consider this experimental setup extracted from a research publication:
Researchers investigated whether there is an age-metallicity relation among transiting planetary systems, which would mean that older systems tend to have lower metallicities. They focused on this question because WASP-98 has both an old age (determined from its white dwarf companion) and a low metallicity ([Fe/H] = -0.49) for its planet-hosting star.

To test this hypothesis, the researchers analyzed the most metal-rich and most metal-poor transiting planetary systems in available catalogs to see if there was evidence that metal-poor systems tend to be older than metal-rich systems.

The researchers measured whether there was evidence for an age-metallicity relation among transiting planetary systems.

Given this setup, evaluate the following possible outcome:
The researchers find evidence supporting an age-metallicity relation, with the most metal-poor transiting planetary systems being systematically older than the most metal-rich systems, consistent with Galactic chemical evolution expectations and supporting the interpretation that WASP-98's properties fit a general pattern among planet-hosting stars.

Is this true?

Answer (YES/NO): NO